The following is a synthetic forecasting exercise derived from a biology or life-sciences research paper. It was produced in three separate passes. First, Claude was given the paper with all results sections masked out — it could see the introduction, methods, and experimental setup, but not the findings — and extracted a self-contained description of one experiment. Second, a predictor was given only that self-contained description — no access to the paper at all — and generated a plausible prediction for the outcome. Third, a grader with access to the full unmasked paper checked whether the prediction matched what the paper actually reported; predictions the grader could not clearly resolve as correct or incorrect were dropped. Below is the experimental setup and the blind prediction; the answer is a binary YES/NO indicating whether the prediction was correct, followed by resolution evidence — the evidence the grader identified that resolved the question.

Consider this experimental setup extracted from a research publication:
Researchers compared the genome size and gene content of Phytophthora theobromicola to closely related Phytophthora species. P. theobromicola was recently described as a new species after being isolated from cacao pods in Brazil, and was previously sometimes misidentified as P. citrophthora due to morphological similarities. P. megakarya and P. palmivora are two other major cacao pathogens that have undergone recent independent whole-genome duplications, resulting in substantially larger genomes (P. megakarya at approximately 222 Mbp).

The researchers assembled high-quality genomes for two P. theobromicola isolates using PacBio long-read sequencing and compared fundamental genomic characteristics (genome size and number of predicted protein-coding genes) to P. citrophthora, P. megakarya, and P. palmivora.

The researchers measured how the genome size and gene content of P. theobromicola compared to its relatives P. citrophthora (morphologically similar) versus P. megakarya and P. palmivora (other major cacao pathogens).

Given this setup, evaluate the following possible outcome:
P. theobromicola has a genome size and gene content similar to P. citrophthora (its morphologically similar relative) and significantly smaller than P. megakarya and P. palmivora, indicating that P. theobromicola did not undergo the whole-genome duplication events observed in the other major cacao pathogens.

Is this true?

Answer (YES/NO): YES